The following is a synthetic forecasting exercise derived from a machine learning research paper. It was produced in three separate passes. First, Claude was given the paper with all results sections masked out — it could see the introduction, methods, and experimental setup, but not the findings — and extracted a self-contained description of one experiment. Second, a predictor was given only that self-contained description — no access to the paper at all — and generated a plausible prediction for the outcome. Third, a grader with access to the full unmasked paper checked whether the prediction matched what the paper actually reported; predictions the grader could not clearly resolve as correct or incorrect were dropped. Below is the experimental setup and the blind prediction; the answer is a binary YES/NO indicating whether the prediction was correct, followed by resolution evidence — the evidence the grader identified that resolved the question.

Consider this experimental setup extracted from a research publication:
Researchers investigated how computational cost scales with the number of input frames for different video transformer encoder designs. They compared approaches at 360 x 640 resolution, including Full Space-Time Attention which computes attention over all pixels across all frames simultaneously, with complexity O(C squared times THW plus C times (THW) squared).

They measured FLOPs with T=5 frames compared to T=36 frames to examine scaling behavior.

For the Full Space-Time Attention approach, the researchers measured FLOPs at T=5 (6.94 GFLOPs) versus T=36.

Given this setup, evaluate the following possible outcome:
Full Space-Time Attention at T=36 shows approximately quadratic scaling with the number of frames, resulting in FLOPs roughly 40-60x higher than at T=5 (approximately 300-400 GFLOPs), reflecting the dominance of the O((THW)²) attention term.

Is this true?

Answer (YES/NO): NO